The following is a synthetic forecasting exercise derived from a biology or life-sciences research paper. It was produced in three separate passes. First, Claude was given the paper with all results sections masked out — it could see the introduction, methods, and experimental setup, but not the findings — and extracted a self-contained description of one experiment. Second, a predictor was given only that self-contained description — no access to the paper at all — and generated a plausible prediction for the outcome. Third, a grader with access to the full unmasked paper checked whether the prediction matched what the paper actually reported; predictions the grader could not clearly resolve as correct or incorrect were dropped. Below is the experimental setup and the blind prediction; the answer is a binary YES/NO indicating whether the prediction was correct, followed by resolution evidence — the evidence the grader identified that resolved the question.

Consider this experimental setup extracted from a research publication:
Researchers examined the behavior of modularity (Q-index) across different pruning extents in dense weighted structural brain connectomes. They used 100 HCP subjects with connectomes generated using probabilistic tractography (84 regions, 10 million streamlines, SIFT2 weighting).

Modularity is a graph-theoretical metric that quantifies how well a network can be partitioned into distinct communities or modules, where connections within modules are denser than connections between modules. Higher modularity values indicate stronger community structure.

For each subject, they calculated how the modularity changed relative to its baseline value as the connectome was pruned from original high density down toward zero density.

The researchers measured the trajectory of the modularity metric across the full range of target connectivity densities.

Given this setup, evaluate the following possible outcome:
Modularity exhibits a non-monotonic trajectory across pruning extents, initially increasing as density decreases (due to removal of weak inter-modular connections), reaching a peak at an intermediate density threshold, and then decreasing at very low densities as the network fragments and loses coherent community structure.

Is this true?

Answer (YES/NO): NO